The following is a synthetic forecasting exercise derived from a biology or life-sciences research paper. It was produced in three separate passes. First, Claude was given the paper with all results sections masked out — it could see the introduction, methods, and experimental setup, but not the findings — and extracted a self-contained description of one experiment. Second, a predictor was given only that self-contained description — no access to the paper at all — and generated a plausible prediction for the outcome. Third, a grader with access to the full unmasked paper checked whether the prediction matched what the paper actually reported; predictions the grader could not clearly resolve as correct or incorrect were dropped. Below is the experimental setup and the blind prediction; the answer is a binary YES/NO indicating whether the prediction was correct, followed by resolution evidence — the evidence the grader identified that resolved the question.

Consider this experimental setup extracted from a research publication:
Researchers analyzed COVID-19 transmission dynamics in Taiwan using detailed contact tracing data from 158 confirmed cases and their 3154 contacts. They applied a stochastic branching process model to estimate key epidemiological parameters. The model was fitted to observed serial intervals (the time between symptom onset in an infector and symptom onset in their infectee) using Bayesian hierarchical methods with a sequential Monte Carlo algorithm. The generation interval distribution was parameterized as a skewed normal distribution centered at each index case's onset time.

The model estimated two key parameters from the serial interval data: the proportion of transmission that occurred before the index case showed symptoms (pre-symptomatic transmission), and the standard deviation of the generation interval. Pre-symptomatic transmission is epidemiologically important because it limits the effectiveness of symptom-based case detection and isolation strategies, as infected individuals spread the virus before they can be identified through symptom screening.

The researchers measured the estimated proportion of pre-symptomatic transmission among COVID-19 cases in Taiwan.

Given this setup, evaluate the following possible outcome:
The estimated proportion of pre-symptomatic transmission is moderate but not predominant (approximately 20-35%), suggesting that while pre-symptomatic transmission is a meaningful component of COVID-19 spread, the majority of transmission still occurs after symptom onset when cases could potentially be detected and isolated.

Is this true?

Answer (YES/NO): NO